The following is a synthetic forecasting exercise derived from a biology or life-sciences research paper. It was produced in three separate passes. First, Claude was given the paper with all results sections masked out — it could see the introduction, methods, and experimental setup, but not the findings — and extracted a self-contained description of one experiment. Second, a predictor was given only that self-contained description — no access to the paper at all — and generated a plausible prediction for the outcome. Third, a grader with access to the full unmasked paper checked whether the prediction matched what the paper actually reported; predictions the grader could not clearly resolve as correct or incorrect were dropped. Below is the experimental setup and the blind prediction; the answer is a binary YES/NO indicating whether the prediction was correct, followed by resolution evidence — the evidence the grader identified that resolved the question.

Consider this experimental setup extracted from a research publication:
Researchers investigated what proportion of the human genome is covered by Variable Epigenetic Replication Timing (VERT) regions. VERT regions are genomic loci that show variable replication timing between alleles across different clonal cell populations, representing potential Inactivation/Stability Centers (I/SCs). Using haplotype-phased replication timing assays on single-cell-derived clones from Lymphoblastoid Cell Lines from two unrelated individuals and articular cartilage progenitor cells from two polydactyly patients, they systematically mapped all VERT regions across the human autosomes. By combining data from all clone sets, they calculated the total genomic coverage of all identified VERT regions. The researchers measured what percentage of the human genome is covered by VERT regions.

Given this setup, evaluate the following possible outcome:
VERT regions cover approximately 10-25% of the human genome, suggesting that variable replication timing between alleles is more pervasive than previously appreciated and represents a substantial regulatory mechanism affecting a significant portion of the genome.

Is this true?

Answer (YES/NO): YES